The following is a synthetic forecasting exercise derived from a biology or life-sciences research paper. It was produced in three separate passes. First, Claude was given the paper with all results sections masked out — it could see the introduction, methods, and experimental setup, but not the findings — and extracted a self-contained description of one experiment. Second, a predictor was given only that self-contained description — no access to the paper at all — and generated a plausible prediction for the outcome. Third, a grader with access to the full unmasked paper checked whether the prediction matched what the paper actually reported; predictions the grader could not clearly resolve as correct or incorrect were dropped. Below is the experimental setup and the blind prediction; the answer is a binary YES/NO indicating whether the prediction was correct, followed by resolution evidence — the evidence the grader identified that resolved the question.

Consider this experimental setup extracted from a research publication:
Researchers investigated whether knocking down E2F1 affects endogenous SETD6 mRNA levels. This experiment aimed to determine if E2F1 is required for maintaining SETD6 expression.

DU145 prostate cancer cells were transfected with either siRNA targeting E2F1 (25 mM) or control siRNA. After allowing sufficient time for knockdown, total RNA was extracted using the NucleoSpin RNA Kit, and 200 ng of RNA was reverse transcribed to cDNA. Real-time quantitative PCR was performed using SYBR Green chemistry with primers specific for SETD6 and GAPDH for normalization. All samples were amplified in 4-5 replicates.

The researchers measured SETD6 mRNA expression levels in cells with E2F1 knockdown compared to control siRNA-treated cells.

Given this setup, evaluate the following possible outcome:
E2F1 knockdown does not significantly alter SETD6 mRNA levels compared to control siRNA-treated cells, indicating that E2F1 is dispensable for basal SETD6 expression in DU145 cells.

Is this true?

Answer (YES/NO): NO